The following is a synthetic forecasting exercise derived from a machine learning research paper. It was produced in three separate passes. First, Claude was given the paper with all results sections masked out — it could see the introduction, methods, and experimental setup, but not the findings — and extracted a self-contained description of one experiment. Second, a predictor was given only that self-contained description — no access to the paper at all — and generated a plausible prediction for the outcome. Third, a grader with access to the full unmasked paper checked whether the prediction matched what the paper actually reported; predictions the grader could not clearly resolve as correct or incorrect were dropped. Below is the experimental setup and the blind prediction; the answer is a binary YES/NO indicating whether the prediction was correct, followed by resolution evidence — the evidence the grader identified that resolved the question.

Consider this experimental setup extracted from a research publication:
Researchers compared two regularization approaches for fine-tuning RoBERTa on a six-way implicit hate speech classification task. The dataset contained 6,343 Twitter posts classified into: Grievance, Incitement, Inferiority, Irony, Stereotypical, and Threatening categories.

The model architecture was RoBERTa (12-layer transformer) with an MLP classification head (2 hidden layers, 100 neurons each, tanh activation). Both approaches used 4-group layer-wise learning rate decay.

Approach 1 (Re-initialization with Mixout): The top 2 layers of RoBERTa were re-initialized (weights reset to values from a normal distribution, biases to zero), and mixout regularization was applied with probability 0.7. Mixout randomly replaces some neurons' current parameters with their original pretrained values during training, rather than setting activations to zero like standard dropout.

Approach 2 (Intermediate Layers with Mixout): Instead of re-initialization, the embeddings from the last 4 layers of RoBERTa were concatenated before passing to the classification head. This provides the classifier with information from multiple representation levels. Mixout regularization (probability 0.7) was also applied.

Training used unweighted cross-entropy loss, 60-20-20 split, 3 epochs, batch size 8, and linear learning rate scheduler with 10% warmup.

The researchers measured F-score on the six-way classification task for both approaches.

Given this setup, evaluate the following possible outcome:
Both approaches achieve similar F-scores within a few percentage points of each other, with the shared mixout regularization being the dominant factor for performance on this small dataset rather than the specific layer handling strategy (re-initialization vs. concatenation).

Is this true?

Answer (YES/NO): NO